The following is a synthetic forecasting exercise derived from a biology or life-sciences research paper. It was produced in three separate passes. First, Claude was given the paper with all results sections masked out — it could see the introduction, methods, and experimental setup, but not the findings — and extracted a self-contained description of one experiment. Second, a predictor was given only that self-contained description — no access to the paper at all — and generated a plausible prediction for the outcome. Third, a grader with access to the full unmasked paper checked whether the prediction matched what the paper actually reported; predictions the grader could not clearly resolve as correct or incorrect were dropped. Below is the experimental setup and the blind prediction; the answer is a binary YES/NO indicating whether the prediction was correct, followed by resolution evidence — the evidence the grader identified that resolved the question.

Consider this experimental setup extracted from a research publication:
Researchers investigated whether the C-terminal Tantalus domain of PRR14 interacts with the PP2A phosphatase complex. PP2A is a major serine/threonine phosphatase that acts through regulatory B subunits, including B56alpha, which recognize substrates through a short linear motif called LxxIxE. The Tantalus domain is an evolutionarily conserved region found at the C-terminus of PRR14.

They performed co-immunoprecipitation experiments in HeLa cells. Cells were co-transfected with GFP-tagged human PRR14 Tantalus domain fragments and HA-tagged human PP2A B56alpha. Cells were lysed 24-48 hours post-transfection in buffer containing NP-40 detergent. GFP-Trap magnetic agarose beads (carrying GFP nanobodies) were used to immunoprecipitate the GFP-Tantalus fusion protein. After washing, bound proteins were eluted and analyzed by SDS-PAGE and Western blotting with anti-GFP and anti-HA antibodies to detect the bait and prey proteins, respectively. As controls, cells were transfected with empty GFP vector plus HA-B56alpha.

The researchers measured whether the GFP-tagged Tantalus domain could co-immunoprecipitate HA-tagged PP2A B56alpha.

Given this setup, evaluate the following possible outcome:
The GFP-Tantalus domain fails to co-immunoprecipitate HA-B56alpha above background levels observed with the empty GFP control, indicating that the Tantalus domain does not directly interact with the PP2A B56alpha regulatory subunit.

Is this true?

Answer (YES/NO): NO